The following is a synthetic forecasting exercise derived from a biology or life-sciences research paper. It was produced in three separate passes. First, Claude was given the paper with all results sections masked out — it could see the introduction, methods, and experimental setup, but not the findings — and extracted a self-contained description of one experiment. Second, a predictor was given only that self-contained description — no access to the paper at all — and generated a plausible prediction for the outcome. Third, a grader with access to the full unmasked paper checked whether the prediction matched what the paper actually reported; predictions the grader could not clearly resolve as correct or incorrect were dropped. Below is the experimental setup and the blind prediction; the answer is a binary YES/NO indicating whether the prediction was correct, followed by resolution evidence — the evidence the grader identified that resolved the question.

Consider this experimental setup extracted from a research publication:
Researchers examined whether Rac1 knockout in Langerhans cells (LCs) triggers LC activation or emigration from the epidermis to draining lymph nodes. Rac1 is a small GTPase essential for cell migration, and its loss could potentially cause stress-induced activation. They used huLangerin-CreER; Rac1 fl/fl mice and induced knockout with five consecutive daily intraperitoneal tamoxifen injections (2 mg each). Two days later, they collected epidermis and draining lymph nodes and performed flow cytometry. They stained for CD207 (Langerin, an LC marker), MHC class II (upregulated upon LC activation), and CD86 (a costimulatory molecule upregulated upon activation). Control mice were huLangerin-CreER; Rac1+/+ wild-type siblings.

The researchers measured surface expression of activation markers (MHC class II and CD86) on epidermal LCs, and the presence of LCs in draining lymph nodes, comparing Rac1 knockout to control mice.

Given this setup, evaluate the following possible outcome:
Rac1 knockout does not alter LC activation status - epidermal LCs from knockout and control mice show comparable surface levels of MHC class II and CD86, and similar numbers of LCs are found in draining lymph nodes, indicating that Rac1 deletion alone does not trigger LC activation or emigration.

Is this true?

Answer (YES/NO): NO